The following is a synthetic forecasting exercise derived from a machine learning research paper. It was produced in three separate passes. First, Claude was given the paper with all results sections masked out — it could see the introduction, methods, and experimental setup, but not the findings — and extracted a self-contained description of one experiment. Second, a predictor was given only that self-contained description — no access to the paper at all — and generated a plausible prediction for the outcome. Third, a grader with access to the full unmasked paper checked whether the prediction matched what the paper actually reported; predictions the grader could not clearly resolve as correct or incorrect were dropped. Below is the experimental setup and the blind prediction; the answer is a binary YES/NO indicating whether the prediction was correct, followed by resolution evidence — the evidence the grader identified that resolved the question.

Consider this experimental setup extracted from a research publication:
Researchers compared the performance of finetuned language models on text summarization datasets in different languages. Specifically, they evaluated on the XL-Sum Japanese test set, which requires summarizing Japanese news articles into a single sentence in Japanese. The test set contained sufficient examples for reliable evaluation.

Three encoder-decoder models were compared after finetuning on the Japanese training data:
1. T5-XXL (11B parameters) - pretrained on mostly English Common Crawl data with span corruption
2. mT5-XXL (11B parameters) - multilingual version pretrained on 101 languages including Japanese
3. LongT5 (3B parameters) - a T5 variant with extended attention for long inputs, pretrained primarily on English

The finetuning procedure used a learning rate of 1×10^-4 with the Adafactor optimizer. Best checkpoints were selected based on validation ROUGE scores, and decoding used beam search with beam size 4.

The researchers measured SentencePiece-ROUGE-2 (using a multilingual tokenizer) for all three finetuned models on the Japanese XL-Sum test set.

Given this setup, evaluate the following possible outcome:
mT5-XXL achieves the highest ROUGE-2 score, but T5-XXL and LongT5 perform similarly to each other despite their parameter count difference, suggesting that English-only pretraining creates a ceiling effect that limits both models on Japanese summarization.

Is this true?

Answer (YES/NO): YES